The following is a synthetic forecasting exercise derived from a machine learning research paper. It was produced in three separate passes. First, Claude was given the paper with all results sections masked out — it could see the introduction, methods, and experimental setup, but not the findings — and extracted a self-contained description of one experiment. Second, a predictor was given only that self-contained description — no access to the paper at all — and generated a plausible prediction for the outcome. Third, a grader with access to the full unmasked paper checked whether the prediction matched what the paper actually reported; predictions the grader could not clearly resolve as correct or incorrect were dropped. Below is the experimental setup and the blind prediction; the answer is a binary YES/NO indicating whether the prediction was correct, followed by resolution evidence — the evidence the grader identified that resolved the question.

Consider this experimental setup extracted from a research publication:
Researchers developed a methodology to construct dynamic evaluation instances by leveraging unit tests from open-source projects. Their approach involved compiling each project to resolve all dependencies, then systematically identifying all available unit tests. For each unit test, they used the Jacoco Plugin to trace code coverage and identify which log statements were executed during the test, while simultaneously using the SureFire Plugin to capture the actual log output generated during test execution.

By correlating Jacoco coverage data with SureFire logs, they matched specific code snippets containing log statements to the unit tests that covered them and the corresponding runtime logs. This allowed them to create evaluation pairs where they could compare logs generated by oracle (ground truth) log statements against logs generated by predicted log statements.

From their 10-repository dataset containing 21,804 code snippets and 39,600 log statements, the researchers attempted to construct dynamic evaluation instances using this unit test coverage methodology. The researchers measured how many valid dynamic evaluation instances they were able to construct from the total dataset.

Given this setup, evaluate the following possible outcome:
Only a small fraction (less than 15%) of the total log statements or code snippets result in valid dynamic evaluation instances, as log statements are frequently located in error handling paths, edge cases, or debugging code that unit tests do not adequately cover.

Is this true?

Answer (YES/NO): YES